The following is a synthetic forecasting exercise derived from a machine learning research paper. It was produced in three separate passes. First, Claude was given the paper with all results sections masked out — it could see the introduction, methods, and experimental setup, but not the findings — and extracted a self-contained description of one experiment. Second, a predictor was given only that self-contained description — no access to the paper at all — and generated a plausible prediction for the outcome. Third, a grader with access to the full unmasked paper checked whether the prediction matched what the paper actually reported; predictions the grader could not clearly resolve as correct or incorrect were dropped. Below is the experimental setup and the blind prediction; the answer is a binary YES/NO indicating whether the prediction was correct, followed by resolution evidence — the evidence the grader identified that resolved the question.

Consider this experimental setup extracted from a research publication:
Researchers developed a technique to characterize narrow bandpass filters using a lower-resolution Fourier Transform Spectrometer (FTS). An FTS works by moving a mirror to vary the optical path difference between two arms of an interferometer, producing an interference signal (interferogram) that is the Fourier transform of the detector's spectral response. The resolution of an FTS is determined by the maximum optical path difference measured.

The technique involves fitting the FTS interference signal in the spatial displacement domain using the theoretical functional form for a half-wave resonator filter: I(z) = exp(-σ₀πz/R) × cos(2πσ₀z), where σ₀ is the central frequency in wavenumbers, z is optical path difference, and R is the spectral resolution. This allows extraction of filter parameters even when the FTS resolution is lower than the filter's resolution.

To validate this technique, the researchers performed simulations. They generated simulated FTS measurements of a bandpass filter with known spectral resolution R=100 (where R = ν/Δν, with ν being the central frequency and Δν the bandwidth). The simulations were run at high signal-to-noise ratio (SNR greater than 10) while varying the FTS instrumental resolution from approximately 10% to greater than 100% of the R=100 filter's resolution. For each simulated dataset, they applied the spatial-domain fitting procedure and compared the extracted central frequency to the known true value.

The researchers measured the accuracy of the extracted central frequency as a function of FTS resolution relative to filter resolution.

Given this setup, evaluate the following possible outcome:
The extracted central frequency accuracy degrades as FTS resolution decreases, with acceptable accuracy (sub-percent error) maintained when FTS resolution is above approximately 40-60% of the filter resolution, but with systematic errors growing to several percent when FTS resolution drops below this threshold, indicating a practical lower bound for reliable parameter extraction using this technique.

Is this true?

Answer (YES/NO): NO